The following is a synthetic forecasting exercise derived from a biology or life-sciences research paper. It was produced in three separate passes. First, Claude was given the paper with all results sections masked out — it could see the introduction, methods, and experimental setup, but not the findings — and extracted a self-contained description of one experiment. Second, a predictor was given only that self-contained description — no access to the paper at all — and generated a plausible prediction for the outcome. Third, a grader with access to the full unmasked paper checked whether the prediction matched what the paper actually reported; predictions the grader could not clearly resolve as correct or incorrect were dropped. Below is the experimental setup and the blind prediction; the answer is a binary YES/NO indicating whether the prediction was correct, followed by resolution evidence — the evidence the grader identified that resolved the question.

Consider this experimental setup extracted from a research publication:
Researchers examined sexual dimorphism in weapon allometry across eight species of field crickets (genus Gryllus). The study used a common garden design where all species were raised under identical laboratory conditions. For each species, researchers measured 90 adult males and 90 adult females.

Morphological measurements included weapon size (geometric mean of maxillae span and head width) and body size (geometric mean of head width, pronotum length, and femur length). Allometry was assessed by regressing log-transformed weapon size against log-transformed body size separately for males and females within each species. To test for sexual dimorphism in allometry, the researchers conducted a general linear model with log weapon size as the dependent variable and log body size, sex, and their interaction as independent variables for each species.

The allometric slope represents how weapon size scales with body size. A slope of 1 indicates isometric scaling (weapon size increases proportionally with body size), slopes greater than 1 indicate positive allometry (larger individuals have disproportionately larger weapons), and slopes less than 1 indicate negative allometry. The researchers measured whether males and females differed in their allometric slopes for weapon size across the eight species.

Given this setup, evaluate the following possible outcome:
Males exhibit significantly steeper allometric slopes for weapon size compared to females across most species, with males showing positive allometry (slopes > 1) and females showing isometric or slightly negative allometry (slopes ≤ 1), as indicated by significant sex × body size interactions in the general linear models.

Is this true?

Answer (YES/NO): NO